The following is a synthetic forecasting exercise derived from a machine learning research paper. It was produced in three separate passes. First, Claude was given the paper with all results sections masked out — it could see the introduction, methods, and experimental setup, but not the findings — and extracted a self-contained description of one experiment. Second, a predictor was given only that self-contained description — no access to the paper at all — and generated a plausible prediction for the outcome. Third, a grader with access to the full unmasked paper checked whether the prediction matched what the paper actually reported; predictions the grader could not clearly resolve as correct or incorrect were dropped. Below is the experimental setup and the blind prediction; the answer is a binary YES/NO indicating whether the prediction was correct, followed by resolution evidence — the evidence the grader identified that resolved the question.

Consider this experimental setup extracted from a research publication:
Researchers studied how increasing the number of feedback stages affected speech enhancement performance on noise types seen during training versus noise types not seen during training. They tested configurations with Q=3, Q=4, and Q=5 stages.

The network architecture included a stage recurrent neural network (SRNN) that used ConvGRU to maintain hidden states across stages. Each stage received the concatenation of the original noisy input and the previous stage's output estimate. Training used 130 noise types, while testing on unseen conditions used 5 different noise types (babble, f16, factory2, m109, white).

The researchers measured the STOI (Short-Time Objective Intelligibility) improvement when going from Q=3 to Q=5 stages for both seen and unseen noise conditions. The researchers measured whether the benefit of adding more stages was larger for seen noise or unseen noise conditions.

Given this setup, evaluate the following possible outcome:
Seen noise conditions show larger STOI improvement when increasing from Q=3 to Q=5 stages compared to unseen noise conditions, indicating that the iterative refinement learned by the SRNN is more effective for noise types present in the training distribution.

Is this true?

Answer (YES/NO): NO